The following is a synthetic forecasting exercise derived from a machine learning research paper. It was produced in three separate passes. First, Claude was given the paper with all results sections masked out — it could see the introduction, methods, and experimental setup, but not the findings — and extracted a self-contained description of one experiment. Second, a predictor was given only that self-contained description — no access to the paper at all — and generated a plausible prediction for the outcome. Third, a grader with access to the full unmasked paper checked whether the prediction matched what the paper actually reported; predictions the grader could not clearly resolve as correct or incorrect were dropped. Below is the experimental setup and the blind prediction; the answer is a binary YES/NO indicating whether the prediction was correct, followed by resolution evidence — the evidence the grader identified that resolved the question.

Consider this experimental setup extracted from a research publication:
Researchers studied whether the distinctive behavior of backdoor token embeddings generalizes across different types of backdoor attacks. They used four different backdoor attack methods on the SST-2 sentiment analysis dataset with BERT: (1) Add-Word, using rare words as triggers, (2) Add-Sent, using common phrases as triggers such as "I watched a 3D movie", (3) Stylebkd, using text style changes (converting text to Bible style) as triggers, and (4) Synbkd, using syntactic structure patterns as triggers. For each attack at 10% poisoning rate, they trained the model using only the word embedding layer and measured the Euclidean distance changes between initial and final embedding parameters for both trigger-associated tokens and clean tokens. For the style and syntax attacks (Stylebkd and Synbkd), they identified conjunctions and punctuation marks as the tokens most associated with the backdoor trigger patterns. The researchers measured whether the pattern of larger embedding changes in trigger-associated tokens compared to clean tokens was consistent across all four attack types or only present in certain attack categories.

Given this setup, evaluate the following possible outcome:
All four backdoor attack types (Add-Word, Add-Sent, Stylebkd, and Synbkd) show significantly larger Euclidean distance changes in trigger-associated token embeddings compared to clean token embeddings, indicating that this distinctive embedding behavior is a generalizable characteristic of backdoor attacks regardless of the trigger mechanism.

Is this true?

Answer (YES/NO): YES